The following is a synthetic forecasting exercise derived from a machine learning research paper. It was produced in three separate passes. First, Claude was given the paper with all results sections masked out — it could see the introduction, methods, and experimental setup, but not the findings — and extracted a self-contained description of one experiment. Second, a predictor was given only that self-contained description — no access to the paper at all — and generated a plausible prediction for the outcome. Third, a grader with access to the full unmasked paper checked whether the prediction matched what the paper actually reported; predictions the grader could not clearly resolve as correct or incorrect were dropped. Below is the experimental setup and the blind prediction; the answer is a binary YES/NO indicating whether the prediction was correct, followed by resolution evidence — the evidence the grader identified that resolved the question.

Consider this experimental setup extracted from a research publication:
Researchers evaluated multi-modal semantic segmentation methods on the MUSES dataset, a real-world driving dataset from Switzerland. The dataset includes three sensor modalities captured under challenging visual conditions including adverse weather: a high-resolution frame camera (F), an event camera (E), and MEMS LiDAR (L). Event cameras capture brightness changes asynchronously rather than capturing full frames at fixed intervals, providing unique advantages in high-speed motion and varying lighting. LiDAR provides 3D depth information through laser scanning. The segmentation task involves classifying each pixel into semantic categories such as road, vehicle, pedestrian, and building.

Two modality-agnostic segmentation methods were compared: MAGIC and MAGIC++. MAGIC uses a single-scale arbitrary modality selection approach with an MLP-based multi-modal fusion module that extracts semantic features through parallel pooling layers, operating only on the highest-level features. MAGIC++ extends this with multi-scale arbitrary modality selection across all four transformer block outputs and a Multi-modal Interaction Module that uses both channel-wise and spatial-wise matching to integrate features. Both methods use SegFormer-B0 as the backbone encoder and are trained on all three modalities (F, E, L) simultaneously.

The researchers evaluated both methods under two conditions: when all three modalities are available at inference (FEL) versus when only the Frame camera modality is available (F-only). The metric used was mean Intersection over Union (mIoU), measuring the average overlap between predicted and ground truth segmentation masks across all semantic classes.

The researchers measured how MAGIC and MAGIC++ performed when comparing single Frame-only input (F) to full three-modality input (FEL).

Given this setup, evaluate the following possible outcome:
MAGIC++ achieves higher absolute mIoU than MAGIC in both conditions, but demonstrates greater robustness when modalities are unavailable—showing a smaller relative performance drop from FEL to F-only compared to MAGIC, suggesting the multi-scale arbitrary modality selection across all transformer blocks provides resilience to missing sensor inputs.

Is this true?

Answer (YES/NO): NO